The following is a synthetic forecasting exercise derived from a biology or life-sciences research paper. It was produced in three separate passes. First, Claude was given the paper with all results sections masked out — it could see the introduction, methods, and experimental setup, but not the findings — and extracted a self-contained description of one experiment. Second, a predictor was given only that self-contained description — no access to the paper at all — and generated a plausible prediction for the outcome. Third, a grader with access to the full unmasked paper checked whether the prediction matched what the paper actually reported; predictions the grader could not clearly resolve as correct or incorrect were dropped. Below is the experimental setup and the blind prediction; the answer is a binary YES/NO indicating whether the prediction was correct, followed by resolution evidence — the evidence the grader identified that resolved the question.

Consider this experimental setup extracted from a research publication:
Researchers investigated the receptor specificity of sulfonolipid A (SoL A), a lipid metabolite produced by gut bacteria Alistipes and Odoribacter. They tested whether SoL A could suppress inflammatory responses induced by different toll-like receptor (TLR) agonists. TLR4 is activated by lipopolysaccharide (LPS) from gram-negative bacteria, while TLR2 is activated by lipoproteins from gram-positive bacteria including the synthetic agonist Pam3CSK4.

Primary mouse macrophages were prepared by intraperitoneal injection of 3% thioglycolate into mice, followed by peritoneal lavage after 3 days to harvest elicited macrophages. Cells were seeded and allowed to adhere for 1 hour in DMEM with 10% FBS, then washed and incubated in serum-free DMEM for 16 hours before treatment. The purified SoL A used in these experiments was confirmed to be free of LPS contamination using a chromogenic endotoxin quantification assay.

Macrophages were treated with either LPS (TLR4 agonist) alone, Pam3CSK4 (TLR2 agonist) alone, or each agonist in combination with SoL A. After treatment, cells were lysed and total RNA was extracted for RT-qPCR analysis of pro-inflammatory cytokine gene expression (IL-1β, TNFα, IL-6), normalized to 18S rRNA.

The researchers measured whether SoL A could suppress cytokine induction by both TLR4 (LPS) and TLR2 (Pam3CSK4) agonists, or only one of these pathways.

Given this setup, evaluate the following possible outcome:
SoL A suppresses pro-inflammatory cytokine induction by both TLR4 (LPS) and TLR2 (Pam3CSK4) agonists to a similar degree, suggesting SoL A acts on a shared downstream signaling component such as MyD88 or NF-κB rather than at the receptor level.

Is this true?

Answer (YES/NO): NO